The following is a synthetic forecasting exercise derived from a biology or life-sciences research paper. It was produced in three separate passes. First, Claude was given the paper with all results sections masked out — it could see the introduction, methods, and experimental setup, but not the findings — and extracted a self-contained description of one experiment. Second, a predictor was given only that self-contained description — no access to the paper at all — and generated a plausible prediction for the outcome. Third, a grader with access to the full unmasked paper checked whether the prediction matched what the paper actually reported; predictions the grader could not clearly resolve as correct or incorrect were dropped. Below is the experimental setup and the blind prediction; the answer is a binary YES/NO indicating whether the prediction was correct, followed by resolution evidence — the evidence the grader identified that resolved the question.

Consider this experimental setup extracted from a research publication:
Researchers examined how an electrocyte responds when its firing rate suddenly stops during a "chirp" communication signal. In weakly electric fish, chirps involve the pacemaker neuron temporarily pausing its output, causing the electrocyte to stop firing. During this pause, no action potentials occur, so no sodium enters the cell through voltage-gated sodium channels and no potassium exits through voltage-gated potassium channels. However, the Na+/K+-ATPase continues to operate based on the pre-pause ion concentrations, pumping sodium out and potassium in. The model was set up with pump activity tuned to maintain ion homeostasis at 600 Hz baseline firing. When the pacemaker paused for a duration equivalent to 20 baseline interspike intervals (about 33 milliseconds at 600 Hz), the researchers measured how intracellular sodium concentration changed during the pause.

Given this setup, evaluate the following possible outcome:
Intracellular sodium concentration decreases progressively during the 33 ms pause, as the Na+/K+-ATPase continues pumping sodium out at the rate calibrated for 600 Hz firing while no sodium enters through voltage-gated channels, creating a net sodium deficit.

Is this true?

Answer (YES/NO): YES